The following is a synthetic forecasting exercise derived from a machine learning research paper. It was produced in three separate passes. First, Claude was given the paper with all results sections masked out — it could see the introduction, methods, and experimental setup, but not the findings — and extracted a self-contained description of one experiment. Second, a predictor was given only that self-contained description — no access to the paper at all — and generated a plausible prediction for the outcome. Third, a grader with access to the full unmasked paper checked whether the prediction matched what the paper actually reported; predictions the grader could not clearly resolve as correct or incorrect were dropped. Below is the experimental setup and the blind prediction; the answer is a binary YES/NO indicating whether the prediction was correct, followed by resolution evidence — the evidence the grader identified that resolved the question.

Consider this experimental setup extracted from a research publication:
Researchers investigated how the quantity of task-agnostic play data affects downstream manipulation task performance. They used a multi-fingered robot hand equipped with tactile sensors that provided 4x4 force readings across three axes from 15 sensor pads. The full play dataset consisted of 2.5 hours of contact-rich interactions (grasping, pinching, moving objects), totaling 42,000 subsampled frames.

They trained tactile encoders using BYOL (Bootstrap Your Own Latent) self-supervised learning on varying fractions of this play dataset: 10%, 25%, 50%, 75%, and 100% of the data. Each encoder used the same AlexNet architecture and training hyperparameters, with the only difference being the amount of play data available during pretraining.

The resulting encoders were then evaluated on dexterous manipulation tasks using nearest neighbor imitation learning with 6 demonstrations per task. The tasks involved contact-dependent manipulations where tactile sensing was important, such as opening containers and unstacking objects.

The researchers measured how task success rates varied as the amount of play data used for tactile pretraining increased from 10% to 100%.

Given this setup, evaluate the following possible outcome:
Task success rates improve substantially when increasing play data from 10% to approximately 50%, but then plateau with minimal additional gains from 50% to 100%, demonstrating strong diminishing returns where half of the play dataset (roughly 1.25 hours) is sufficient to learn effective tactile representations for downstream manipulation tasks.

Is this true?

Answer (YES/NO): NO